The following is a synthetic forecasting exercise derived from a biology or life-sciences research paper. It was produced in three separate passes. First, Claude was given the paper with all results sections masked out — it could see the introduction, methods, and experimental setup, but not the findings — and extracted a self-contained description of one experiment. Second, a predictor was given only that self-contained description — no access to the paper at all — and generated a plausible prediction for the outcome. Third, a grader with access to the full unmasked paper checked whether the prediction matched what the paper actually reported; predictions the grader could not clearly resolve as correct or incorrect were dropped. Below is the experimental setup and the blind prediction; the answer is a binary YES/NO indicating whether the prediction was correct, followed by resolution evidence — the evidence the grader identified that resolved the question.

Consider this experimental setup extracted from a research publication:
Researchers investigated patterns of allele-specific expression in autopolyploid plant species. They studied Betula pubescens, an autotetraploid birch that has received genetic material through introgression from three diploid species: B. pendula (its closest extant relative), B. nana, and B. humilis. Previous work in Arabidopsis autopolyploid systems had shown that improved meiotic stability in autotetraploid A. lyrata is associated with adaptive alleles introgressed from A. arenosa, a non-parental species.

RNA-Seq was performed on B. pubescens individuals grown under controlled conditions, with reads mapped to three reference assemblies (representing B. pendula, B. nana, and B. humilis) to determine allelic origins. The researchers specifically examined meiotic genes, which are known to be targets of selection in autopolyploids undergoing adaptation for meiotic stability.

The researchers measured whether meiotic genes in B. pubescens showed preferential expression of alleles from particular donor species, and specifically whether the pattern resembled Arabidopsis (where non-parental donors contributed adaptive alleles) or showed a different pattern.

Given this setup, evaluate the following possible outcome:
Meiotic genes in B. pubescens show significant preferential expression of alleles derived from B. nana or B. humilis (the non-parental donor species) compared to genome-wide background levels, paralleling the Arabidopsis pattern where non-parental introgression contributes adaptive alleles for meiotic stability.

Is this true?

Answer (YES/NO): YES